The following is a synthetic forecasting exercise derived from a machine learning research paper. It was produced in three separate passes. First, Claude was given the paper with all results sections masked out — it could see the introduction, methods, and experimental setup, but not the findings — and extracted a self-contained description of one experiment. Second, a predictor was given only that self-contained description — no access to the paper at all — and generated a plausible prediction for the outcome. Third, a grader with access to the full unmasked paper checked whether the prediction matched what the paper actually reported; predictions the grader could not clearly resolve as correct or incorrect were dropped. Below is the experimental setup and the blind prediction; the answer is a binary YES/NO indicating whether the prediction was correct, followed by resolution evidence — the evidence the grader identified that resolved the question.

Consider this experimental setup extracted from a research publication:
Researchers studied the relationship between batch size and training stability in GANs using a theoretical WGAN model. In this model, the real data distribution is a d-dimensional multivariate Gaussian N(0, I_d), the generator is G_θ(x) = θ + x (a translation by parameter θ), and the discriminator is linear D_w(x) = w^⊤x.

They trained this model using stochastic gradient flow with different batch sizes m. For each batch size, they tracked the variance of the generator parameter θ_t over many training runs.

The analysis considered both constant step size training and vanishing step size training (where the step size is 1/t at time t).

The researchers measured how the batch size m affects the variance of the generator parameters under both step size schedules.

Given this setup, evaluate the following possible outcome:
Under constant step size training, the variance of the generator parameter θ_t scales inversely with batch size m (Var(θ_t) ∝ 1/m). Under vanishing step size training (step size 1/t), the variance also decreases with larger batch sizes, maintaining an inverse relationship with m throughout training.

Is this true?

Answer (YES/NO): YES